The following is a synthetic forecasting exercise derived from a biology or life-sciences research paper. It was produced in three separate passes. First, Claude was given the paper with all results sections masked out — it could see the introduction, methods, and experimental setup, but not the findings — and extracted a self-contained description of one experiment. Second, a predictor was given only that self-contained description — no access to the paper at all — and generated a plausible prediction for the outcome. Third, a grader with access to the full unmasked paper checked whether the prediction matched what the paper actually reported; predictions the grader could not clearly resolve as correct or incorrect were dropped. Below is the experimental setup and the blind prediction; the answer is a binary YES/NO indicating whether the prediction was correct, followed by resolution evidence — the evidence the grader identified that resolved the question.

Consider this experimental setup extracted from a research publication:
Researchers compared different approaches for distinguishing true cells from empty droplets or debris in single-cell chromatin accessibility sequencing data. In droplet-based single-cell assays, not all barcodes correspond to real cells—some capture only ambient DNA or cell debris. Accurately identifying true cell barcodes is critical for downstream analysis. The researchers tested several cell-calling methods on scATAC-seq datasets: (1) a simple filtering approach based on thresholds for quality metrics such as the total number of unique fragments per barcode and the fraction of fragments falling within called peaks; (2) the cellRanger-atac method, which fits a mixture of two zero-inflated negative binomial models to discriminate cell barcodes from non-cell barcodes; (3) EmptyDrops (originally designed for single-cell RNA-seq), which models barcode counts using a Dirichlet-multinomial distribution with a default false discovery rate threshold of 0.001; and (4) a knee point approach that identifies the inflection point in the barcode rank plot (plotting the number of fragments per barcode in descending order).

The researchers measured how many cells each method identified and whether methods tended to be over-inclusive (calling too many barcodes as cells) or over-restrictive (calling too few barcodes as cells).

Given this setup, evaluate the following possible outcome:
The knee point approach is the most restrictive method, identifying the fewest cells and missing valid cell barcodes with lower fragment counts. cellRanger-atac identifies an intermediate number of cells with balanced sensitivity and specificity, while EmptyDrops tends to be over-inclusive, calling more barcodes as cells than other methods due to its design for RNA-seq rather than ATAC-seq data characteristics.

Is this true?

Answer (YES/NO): NO